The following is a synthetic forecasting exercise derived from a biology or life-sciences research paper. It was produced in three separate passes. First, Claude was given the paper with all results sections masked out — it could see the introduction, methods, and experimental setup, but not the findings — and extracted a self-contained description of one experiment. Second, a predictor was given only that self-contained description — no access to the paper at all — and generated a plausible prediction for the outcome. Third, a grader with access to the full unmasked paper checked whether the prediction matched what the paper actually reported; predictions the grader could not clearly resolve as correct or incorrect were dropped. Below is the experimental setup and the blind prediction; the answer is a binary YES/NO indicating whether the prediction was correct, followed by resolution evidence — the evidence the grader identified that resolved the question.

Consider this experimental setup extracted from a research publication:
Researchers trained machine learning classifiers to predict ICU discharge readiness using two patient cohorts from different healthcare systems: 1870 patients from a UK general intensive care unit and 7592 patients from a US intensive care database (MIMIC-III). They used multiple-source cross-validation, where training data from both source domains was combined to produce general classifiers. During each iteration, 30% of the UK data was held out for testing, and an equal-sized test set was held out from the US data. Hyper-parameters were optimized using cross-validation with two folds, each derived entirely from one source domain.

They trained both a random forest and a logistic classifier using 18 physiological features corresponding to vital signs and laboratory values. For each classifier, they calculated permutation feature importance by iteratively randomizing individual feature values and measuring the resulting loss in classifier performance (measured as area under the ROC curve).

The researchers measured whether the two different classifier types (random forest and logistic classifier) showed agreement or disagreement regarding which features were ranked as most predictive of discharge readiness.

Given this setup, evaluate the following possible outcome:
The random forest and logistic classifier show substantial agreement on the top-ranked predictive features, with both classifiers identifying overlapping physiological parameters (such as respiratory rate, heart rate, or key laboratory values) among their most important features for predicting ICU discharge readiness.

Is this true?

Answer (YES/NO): YES